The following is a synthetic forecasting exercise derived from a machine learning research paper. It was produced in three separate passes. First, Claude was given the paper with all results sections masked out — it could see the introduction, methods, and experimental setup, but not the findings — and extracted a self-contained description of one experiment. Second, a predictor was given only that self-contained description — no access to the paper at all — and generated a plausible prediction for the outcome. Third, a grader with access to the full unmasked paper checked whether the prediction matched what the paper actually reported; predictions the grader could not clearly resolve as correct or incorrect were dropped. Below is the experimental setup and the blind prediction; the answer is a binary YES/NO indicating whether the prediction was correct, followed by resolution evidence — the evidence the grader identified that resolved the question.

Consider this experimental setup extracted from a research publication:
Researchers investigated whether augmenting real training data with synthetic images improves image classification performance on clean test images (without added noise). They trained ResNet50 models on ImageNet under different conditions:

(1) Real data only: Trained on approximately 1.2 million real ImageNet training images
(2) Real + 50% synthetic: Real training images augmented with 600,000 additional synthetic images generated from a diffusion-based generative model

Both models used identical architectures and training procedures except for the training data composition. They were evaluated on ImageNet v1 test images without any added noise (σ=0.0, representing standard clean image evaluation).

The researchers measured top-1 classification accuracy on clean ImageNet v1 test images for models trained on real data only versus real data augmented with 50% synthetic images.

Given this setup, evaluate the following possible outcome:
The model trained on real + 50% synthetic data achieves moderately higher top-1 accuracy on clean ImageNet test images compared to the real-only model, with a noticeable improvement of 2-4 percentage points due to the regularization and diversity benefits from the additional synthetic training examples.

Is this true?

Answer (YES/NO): NO